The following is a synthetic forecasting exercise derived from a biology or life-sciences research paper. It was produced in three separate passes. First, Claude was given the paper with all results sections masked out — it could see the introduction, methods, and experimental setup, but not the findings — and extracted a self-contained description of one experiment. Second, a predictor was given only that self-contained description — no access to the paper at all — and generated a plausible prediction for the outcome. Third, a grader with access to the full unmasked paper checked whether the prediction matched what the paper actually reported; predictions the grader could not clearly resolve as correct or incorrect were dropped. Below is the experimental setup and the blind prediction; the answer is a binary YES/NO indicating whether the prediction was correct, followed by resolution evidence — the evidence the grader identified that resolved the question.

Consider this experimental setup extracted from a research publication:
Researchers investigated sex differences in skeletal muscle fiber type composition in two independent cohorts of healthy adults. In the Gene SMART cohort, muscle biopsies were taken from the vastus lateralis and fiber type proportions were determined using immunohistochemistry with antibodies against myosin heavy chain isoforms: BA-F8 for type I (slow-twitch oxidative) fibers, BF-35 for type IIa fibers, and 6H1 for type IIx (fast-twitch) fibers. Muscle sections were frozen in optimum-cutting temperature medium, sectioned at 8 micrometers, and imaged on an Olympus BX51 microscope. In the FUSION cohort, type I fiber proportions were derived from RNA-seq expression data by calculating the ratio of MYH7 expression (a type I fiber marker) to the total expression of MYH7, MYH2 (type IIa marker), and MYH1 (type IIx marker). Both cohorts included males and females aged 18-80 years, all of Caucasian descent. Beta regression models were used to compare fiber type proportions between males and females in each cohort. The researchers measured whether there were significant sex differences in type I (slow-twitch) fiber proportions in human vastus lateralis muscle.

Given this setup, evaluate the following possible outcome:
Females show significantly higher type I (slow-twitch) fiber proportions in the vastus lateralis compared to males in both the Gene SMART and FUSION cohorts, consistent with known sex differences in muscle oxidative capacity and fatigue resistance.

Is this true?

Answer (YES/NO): YES